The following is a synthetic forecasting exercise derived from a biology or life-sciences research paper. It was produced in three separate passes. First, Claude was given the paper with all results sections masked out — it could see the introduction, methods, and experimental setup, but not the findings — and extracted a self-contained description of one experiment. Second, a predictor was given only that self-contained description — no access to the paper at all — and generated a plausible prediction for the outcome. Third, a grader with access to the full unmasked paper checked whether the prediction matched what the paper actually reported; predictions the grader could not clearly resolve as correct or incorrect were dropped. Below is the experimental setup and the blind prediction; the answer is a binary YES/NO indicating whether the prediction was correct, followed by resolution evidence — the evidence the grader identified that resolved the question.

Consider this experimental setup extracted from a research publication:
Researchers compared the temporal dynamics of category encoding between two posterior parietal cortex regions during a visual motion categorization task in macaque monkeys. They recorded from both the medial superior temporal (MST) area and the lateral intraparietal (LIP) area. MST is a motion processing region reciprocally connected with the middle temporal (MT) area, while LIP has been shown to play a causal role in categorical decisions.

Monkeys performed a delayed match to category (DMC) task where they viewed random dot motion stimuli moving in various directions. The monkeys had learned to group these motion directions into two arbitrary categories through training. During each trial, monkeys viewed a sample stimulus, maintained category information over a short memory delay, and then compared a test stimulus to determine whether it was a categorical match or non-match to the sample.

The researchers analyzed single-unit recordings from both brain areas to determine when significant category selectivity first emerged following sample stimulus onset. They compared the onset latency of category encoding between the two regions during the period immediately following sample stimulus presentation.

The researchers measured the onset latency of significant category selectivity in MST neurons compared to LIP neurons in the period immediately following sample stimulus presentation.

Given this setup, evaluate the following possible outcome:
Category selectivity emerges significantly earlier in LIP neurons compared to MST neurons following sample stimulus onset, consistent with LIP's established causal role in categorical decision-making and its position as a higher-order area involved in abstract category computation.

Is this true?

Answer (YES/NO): YES